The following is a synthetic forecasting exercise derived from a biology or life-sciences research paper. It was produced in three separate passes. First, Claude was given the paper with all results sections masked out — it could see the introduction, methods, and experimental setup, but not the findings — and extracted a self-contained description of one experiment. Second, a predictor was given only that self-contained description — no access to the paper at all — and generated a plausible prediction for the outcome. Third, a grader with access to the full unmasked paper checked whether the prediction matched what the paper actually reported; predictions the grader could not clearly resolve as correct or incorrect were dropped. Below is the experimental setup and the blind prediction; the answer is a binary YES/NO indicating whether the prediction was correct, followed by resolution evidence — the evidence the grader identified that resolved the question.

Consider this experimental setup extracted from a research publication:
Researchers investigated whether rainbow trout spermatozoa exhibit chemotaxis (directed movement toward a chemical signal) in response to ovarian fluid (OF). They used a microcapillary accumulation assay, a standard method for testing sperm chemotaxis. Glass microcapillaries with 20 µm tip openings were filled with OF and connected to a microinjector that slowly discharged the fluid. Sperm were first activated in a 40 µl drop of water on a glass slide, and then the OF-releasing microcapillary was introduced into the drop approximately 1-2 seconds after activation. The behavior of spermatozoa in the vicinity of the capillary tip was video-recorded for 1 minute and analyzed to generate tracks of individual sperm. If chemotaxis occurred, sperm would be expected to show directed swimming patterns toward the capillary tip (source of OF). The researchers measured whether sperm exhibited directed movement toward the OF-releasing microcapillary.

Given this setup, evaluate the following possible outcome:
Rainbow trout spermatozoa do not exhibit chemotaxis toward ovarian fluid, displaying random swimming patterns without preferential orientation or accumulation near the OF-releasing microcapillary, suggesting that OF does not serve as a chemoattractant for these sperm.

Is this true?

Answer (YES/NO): NO